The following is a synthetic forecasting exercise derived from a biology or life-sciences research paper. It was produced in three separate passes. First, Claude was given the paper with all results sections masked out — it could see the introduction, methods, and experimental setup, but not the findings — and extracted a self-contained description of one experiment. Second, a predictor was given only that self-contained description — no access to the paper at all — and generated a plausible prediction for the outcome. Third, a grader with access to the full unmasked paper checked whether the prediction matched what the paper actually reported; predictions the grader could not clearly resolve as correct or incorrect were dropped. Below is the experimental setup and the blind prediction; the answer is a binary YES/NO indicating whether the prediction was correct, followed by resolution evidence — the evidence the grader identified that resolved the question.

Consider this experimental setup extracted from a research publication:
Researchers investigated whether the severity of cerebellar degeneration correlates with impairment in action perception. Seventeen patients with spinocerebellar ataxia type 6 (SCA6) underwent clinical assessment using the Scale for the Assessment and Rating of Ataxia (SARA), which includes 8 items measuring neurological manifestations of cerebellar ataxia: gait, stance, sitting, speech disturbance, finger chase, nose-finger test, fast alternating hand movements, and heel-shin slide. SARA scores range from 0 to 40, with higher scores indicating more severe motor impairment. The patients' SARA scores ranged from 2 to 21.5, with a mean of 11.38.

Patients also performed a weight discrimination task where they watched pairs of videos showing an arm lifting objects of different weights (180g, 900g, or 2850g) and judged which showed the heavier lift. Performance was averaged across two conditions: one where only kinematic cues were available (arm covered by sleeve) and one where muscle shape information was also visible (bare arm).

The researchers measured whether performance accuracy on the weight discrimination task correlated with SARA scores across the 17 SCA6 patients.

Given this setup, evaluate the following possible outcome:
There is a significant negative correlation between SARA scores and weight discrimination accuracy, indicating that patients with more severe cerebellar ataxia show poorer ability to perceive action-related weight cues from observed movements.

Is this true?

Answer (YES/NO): YES